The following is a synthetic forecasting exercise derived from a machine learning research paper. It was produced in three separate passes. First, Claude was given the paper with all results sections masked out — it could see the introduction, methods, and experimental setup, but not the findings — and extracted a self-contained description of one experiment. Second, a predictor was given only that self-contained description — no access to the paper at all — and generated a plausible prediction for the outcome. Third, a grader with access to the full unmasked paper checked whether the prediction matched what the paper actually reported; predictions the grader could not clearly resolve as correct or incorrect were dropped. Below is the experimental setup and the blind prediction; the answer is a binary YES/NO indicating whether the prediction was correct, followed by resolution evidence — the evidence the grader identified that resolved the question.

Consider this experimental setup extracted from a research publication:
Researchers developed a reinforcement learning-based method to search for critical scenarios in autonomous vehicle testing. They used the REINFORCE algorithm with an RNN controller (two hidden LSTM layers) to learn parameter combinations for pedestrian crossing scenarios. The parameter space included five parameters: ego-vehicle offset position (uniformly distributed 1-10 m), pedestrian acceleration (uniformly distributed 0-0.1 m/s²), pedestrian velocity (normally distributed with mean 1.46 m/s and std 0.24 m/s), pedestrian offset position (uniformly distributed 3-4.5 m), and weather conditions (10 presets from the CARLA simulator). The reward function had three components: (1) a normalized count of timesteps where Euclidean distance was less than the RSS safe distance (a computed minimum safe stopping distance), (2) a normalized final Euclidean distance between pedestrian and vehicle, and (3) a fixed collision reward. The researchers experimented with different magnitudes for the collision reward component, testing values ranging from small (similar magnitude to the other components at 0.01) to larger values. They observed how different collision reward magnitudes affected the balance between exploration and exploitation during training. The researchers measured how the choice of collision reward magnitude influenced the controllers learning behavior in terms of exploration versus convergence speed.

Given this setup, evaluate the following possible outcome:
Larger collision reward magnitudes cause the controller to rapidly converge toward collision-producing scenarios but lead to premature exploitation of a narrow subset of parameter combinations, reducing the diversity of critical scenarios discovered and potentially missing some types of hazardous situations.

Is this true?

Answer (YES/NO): NO